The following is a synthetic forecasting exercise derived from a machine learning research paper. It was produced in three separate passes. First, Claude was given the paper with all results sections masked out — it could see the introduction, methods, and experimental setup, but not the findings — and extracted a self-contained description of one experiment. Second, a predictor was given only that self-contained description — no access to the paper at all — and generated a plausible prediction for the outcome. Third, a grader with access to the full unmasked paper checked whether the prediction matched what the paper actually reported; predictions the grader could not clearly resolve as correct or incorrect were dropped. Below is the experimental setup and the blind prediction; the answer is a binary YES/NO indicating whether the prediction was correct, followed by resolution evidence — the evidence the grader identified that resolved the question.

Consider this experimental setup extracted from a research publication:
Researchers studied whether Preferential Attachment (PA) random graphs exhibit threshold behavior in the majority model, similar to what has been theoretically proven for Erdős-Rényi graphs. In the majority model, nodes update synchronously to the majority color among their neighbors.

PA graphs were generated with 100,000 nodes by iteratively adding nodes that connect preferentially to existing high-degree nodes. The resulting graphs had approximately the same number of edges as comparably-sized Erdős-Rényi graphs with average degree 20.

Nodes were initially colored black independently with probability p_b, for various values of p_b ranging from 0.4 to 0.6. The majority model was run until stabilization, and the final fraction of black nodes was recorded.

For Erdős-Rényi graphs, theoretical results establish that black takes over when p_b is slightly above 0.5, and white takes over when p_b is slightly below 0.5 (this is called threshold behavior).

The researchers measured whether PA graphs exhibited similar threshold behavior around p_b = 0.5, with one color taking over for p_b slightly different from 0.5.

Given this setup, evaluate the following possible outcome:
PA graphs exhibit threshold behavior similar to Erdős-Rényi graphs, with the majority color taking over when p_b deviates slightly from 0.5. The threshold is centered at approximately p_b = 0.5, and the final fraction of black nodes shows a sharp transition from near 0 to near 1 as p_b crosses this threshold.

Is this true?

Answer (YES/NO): YES